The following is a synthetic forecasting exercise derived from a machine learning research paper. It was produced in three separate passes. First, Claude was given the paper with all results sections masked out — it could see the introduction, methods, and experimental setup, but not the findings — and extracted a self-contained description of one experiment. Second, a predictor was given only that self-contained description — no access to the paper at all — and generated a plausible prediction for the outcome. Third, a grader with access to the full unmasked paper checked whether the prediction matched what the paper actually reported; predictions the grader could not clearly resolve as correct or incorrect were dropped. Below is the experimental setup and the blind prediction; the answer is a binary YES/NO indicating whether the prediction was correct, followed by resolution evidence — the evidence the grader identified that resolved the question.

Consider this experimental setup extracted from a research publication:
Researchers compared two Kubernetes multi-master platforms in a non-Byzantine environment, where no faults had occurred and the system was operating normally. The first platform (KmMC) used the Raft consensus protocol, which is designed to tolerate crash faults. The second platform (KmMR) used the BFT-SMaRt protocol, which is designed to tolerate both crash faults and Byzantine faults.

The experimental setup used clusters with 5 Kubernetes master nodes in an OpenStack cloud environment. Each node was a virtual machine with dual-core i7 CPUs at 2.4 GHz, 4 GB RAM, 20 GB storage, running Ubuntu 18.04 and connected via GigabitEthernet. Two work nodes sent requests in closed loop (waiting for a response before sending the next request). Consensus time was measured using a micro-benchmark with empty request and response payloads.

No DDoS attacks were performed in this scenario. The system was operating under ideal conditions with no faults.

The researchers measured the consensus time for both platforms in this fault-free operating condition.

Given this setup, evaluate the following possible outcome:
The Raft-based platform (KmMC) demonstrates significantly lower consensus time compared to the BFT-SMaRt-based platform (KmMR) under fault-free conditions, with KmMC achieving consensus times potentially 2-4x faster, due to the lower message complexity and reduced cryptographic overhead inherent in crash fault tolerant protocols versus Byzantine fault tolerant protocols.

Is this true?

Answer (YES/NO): NO